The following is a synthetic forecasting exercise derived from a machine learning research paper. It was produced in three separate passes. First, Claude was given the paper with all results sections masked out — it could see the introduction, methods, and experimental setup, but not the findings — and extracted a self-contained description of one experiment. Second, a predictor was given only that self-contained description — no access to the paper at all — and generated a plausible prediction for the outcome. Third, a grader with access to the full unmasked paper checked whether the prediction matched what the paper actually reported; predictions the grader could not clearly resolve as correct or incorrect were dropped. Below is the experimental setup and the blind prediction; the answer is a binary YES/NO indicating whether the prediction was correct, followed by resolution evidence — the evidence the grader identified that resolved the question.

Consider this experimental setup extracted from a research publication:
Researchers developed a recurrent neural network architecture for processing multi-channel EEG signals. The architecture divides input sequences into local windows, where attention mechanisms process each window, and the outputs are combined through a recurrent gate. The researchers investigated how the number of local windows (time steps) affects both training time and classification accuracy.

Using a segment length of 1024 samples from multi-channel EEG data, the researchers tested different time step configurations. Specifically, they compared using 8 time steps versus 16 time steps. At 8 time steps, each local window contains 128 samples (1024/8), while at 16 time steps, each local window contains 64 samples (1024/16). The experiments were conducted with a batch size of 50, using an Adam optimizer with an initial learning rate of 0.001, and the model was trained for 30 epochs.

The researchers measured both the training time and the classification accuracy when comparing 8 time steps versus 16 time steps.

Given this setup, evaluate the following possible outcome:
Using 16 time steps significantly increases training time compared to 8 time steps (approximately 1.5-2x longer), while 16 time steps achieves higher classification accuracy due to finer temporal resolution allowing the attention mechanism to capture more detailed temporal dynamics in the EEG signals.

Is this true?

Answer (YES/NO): NO